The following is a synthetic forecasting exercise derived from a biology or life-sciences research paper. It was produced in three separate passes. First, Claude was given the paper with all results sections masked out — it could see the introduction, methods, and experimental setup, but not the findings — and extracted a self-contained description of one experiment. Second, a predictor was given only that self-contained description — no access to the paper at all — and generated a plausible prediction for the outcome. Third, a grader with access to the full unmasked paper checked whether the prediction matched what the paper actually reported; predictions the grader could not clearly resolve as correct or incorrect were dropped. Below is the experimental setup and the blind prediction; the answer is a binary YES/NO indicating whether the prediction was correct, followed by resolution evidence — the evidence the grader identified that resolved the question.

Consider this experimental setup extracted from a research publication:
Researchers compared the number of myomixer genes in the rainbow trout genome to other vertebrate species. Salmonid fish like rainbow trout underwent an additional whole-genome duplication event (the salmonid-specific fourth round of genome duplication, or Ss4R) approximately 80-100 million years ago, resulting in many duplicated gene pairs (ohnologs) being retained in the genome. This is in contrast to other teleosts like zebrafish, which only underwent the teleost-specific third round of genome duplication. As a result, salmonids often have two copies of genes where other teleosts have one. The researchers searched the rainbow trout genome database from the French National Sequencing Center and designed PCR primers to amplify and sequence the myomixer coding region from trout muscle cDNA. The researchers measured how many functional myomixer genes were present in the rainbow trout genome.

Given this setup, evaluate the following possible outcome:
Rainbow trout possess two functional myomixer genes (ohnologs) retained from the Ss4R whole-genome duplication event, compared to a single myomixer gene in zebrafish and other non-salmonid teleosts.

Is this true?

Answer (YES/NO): NO